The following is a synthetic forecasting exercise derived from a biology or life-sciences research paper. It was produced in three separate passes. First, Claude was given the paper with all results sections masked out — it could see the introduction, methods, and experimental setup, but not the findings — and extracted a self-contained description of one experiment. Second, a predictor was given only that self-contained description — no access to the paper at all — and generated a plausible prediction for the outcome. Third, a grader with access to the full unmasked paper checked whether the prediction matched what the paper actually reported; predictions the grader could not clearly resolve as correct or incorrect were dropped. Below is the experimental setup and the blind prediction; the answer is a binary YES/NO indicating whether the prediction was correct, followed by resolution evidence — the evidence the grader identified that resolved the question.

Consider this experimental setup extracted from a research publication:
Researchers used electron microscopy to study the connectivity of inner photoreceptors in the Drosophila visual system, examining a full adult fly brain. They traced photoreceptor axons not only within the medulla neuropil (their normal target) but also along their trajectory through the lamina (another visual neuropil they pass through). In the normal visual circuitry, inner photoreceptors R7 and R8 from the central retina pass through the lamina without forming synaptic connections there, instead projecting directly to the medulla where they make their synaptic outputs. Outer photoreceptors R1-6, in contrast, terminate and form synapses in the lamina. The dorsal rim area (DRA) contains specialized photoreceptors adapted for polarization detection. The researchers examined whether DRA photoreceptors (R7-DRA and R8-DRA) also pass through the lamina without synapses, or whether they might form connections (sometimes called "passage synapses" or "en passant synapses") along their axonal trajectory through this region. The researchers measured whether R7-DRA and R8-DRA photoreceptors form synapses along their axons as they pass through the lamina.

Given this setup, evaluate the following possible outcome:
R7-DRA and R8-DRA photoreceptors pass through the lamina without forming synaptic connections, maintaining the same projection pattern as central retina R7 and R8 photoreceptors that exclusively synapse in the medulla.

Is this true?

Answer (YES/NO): NO